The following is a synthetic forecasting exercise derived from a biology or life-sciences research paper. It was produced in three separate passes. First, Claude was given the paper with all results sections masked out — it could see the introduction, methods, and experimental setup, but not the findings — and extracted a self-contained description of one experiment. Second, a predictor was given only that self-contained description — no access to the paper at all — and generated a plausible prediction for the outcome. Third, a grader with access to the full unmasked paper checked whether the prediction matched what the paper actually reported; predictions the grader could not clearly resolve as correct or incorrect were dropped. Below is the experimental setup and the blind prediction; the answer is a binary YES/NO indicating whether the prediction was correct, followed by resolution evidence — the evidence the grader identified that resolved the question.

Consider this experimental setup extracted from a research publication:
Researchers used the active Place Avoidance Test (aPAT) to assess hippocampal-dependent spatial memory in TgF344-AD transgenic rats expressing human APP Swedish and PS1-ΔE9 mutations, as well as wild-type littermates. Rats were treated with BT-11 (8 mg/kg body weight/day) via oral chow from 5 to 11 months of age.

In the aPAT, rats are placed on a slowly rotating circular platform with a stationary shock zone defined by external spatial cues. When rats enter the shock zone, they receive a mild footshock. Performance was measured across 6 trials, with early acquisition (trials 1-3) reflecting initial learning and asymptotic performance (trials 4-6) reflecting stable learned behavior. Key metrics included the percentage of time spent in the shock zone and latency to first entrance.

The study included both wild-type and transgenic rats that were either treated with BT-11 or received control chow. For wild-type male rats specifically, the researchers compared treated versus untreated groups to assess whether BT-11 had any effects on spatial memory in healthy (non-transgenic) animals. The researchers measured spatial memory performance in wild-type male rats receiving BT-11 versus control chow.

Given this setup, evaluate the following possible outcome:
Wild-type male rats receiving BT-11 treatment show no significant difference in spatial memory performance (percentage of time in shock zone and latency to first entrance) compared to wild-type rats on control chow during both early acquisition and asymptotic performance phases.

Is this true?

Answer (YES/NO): YES